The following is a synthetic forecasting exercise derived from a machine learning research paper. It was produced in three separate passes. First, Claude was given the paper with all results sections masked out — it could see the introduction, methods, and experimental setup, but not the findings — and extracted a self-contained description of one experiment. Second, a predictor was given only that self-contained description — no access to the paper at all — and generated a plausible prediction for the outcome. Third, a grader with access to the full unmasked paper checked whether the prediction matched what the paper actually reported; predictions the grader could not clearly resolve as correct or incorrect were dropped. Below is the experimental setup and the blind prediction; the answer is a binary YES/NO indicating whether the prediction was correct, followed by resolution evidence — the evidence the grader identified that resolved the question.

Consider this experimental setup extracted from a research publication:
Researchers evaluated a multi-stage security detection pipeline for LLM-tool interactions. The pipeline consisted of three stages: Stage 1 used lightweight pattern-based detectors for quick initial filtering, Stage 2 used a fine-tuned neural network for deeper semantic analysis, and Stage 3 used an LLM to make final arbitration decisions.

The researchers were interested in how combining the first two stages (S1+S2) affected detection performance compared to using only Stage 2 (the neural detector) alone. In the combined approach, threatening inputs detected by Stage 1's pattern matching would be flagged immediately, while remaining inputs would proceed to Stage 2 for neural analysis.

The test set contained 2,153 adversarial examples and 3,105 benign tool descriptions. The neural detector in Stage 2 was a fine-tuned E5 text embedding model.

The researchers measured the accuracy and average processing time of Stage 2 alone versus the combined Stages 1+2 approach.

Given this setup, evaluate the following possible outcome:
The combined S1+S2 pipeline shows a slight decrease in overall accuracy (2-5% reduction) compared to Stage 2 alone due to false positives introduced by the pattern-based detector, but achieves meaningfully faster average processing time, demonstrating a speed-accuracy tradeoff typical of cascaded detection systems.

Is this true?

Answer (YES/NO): NO